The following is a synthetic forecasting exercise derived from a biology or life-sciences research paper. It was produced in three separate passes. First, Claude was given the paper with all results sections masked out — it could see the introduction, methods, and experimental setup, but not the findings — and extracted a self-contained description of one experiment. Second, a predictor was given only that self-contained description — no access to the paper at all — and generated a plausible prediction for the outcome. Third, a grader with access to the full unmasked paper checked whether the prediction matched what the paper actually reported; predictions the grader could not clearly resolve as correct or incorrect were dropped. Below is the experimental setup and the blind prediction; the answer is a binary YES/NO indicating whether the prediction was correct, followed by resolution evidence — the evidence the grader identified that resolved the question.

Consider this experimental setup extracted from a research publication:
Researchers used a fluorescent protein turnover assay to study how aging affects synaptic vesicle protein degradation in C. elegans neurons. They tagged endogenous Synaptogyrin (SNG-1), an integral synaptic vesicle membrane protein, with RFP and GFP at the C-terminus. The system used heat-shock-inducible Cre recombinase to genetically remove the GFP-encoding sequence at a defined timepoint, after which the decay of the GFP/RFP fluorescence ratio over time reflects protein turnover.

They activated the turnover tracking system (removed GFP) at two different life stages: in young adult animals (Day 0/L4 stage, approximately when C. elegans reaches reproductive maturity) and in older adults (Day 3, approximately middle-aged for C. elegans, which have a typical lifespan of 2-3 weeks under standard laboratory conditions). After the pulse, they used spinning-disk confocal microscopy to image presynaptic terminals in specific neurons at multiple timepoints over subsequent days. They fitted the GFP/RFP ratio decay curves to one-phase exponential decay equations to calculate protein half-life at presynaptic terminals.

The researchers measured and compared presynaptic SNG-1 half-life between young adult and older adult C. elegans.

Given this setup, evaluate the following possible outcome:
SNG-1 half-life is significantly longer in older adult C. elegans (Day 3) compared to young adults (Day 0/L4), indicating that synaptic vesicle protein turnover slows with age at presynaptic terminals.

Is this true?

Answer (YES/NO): YES